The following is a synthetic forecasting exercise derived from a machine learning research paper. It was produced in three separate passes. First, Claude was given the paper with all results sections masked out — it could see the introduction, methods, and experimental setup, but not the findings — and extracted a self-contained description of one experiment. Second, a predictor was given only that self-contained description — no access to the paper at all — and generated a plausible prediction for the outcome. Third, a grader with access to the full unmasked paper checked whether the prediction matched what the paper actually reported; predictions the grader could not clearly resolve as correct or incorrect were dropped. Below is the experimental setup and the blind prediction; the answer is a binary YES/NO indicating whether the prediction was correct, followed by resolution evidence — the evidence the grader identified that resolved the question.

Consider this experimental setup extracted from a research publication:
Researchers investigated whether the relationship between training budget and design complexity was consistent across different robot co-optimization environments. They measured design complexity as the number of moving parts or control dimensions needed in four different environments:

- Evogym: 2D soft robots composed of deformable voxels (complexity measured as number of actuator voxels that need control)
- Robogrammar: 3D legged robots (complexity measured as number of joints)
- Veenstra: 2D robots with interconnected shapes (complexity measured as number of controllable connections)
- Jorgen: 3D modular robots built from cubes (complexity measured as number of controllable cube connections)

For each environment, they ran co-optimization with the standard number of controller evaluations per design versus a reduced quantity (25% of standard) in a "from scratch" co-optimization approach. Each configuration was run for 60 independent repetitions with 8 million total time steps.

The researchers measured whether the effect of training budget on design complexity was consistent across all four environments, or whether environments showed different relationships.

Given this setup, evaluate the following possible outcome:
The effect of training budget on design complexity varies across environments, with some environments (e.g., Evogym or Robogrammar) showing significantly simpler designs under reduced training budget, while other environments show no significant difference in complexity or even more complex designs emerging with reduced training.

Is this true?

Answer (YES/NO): YES